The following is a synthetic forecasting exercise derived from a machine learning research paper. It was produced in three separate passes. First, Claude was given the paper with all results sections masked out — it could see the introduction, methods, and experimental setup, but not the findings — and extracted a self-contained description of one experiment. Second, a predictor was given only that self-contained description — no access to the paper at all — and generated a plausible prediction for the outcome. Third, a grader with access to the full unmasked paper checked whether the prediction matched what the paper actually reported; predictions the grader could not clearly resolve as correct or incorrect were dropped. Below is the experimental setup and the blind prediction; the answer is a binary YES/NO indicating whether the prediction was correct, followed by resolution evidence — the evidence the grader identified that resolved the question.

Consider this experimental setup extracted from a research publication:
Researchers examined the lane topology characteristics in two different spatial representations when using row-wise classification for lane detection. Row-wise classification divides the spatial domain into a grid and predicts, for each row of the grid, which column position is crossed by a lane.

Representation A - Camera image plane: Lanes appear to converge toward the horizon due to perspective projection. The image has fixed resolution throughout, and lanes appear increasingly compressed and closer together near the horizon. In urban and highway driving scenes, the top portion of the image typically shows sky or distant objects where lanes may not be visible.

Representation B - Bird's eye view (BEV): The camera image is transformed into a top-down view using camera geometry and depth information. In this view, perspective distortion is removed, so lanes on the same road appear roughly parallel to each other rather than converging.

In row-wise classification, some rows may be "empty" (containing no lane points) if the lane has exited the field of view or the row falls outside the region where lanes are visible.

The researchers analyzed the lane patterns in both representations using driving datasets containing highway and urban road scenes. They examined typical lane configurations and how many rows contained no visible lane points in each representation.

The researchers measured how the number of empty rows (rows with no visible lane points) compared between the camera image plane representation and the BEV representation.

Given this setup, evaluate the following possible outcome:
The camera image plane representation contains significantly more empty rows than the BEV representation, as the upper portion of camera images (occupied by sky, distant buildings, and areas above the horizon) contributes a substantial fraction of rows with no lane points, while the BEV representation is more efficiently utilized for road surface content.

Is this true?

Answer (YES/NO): YES